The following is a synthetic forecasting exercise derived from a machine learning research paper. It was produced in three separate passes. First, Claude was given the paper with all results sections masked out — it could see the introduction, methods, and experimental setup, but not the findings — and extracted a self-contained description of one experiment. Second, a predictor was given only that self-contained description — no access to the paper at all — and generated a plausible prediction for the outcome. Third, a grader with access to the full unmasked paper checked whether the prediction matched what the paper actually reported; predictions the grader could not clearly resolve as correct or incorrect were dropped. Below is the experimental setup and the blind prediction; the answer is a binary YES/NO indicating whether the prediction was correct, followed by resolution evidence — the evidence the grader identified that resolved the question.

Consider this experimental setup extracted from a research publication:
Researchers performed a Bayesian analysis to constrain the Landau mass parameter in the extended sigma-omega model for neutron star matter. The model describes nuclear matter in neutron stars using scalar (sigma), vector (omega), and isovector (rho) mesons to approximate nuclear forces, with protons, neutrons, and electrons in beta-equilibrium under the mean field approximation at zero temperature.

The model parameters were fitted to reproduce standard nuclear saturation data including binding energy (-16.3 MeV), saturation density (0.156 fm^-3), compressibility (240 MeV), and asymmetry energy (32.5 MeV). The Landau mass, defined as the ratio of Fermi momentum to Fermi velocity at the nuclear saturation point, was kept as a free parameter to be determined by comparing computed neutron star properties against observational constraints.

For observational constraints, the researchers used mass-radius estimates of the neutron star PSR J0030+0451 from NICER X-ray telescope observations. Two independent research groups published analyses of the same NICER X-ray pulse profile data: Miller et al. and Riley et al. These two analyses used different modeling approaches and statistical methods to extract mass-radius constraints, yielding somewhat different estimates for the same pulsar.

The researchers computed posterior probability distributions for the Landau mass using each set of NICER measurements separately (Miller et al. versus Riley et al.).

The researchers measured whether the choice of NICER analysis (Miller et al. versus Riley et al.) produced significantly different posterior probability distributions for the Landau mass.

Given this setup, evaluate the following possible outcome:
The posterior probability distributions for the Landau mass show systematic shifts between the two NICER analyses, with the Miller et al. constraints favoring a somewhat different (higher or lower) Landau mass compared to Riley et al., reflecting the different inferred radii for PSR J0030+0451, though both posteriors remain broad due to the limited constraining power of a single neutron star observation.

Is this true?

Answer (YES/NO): NO